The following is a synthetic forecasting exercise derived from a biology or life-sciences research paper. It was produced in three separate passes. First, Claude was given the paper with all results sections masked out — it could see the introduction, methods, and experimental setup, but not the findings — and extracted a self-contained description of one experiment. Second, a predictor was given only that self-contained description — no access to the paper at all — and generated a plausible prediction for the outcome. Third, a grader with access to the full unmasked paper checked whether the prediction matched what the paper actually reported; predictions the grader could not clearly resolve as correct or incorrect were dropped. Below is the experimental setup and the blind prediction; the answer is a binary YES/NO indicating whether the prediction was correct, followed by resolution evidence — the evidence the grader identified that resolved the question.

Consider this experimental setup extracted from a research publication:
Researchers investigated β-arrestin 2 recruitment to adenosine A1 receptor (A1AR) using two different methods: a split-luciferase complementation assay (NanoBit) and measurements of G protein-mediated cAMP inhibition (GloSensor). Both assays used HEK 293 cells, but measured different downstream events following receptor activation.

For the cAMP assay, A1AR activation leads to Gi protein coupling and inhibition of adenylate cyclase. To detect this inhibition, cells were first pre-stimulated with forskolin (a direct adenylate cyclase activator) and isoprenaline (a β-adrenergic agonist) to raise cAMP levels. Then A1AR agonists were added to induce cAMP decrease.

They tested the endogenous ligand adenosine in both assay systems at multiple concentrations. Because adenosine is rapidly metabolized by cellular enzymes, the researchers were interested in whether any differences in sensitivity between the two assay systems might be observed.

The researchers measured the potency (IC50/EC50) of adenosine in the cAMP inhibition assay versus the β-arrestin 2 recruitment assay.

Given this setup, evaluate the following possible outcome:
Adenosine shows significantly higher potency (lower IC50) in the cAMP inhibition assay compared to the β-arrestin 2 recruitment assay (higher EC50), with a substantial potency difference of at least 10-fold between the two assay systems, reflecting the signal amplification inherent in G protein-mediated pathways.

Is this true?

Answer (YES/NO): NO